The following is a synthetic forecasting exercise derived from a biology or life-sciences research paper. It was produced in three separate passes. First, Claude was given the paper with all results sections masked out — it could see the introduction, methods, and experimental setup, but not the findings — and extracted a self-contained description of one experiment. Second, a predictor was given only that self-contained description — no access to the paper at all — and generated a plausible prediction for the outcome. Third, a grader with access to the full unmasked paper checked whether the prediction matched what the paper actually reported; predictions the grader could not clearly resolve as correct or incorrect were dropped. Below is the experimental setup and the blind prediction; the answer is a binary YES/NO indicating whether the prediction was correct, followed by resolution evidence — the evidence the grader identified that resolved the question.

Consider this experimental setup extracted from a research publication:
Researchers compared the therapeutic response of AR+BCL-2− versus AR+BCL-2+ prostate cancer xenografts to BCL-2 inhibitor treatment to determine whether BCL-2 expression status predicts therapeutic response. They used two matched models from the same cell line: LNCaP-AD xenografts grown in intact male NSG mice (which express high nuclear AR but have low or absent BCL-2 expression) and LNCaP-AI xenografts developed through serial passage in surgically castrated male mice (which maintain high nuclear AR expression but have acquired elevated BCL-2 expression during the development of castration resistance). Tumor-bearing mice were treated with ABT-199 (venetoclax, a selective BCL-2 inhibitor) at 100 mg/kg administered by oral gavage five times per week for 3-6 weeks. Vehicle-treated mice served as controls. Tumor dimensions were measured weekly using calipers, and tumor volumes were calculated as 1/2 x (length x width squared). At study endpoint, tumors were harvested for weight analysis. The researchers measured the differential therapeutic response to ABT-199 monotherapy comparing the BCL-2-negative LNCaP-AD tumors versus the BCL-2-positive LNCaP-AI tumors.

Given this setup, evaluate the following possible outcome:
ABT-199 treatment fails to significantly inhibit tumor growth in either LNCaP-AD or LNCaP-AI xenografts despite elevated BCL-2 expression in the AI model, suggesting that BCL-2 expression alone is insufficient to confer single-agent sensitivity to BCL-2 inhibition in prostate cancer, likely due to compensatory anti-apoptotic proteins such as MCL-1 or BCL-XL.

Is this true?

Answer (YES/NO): NO